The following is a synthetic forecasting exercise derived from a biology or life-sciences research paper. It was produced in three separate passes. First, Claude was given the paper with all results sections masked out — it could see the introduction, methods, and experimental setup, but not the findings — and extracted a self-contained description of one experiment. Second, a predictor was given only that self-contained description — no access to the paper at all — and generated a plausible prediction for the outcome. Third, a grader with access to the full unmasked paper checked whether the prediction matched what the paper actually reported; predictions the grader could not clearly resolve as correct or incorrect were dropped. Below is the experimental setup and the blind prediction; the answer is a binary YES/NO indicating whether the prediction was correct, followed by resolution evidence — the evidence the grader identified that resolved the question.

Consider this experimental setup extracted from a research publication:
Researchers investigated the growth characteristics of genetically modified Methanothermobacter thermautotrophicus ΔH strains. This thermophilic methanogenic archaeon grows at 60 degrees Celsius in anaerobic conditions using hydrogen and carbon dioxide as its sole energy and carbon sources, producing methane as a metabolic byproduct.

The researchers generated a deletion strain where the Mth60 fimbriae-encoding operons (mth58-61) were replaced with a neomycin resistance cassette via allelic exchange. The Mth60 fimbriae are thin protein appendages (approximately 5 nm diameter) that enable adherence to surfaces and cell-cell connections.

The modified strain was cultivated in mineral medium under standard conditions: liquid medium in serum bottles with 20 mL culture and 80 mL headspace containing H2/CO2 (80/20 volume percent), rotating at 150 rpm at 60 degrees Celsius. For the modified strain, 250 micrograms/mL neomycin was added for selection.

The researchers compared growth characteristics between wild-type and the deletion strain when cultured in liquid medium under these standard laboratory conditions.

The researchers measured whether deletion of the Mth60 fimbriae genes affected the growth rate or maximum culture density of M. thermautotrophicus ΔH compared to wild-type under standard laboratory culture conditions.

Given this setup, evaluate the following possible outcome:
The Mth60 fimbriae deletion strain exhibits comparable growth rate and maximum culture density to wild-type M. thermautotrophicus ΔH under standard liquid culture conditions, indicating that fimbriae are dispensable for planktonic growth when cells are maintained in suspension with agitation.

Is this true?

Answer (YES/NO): YES